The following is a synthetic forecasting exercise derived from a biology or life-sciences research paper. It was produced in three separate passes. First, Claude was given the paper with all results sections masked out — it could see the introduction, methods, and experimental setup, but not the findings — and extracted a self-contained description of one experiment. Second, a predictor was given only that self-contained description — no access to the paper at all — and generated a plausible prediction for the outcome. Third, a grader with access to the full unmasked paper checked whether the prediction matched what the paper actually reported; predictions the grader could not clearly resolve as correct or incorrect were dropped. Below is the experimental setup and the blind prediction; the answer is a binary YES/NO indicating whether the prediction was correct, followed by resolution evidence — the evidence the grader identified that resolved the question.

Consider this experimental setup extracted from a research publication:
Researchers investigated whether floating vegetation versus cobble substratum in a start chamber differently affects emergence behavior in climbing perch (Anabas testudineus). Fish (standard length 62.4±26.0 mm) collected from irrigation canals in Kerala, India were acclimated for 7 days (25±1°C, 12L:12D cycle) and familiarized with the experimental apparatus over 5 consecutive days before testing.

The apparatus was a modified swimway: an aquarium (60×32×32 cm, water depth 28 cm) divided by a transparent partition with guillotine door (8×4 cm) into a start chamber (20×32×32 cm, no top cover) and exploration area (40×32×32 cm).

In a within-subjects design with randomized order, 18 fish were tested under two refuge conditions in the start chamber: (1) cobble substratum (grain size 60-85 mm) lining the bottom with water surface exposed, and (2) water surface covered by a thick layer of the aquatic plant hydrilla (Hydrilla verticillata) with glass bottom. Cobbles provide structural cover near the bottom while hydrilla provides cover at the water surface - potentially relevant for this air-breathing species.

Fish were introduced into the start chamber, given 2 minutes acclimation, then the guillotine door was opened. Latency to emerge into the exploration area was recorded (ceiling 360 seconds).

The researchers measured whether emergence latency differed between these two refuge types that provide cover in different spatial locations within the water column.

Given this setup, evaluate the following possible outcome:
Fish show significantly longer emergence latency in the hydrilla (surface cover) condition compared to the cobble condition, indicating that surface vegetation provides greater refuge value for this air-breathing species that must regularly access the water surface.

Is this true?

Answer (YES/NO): NO